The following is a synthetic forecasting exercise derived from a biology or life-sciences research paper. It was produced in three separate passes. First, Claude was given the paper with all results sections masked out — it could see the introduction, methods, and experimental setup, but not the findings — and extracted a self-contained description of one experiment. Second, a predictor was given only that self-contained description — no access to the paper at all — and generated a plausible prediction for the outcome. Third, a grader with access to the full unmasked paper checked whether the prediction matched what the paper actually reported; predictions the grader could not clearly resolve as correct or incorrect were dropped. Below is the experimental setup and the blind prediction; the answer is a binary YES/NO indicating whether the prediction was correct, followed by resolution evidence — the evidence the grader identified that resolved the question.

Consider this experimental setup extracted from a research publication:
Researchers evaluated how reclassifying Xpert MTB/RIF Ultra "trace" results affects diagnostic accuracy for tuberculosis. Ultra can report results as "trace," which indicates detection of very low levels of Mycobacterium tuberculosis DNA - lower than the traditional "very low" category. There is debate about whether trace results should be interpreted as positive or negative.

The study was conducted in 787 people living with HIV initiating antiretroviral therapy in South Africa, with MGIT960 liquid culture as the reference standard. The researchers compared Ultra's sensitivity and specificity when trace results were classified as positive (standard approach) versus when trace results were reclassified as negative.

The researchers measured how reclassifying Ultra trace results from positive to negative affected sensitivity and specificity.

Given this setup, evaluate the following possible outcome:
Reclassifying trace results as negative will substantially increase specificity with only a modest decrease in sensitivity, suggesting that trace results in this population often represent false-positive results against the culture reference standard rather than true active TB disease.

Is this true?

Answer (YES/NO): NO